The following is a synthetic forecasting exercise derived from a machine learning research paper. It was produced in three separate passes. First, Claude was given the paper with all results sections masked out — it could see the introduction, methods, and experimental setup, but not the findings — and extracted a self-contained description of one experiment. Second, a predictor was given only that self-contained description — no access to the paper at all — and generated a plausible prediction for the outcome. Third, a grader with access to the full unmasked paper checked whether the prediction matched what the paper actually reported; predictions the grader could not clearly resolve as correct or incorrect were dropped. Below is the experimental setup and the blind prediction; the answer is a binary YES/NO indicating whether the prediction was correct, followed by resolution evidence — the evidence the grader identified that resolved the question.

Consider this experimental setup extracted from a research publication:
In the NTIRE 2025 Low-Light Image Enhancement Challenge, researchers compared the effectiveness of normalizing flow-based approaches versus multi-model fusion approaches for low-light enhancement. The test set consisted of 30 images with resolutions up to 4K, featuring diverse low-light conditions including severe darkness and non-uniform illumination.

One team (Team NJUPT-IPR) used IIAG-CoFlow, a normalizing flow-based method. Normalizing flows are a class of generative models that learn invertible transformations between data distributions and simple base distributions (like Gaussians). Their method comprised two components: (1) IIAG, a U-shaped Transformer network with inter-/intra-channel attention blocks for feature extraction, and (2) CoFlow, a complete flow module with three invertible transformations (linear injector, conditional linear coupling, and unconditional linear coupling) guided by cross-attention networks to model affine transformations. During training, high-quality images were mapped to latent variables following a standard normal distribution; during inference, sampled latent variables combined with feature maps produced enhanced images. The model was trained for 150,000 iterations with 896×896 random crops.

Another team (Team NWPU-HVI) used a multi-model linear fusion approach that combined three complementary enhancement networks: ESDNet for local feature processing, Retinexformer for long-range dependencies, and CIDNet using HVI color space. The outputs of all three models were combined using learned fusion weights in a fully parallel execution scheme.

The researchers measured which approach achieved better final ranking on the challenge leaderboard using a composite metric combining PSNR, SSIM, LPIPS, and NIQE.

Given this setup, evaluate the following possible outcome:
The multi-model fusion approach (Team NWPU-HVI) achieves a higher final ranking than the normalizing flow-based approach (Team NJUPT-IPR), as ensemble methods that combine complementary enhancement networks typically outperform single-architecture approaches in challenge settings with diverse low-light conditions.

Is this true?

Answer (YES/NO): YES